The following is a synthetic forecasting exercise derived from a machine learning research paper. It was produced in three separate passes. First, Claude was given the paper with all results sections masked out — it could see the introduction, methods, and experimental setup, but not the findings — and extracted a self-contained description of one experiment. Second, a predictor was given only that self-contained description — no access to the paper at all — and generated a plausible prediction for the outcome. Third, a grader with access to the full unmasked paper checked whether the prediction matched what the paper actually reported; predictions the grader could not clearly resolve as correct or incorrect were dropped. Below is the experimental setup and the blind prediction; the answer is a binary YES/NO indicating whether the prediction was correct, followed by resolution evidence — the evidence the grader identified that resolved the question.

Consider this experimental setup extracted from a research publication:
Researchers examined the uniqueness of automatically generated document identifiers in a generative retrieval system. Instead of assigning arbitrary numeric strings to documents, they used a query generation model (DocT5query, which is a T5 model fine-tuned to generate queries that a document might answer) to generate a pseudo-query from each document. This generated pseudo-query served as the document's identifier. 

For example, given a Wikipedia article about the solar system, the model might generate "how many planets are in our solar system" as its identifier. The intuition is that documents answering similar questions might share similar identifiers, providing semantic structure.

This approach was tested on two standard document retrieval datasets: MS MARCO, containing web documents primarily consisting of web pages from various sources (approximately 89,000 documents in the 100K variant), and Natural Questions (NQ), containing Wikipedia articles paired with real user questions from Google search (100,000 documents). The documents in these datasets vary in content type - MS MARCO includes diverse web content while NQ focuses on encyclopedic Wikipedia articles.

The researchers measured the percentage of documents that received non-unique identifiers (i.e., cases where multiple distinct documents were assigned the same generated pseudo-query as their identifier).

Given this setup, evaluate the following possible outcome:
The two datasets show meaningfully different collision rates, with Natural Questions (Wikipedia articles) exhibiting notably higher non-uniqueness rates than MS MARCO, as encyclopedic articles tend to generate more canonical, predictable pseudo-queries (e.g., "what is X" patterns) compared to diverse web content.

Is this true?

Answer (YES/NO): NO